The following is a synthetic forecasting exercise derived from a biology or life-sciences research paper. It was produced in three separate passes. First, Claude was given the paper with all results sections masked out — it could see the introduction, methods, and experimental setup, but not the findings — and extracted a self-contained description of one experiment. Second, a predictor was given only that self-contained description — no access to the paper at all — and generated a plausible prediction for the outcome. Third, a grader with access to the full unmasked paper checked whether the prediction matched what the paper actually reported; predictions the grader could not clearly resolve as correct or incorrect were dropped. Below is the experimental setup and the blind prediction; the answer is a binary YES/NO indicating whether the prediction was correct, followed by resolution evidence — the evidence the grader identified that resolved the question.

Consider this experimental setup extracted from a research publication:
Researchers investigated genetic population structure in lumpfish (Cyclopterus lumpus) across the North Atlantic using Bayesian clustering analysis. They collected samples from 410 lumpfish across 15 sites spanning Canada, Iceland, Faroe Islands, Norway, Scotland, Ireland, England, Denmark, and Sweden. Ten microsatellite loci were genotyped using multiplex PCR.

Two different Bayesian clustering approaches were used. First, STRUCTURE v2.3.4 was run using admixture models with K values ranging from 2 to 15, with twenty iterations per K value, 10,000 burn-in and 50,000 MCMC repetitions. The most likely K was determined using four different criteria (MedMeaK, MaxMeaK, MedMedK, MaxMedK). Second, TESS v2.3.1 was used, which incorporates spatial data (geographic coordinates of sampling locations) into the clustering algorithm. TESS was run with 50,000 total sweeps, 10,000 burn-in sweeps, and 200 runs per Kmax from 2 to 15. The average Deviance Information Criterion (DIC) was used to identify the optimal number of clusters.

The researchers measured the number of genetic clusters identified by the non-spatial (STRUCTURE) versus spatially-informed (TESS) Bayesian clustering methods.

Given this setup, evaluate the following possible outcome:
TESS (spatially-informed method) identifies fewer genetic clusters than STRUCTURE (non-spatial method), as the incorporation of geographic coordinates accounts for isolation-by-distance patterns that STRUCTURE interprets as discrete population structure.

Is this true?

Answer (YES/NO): NO